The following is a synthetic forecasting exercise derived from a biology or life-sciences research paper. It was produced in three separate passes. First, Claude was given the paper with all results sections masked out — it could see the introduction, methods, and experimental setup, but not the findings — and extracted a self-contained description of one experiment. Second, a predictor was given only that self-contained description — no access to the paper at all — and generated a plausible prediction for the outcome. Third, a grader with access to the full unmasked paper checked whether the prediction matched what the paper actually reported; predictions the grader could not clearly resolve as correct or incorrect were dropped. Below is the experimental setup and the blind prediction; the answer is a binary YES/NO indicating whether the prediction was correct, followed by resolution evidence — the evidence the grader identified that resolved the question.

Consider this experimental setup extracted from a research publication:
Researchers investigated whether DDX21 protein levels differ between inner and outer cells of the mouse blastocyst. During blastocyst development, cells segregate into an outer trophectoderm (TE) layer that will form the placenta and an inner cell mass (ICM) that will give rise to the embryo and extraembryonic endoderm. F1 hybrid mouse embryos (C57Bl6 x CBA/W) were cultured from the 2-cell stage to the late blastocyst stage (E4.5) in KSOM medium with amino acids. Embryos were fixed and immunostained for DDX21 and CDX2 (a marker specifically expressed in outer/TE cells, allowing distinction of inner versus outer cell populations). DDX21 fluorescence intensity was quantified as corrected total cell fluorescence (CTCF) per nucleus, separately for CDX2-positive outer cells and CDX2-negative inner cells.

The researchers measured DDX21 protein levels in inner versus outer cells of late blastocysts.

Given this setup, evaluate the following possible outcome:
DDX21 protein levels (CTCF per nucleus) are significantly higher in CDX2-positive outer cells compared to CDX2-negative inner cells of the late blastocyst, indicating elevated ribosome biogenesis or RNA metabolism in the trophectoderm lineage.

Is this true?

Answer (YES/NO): YES